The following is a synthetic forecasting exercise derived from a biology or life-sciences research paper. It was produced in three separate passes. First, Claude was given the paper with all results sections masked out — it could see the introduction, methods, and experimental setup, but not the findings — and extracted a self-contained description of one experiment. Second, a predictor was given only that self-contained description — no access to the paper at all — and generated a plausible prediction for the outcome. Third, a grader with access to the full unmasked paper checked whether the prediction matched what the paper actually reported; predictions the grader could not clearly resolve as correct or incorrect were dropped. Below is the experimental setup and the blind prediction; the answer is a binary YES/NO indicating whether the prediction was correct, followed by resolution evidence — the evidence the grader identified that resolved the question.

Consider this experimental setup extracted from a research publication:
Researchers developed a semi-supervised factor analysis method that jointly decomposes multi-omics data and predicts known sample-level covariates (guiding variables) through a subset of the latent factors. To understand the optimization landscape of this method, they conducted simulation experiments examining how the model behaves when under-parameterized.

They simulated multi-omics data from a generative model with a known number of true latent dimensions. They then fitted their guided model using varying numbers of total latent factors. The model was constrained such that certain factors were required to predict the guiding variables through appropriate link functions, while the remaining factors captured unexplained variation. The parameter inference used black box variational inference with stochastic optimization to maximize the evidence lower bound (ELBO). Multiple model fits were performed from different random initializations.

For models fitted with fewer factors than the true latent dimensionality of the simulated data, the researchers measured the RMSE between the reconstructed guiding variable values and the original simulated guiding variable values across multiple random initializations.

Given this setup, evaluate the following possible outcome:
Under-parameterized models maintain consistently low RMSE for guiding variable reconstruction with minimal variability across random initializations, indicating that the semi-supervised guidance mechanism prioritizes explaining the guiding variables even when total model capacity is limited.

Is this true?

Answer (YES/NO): NO